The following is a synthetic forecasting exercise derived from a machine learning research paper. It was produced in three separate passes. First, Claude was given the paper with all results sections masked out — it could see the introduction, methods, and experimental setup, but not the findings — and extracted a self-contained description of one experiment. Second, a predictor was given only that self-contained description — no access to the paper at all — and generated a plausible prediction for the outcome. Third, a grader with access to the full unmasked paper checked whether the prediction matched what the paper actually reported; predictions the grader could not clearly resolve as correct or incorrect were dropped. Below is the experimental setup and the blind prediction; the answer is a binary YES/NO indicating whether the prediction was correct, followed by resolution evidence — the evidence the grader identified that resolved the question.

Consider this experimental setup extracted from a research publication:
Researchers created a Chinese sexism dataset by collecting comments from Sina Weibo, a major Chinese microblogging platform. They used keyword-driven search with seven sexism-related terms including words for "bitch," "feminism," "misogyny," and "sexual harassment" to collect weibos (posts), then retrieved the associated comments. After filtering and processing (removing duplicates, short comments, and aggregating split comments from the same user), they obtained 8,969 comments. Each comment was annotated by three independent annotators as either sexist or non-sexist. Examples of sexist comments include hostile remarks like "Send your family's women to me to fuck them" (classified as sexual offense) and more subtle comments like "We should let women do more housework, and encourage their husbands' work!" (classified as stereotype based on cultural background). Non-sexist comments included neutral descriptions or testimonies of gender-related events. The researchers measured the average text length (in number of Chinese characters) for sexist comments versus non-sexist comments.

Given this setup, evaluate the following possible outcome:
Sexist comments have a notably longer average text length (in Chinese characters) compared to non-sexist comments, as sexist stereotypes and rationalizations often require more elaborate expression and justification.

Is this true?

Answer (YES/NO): YES